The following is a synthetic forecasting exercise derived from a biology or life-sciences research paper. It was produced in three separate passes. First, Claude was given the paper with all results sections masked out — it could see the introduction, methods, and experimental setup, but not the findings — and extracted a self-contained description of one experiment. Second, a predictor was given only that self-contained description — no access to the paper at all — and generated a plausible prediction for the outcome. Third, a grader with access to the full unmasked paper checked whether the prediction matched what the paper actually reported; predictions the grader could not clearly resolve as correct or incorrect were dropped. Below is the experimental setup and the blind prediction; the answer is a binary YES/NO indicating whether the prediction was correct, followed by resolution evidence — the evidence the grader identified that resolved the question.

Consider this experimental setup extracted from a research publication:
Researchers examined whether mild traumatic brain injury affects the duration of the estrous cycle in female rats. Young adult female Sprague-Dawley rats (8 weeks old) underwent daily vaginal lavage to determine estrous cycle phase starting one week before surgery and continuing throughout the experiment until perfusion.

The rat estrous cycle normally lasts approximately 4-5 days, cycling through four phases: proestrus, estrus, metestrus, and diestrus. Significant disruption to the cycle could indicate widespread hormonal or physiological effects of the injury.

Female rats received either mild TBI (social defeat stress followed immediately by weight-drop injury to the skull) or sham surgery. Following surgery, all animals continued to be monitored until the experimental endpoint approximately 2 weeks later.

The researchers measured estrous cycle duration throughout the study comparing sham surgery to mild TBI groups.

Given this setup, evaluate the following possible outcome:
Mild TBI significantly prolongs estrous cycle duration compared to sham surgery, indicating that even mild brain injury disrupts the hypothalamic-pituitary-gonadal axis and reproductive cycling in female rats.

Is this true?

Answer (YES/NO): NO